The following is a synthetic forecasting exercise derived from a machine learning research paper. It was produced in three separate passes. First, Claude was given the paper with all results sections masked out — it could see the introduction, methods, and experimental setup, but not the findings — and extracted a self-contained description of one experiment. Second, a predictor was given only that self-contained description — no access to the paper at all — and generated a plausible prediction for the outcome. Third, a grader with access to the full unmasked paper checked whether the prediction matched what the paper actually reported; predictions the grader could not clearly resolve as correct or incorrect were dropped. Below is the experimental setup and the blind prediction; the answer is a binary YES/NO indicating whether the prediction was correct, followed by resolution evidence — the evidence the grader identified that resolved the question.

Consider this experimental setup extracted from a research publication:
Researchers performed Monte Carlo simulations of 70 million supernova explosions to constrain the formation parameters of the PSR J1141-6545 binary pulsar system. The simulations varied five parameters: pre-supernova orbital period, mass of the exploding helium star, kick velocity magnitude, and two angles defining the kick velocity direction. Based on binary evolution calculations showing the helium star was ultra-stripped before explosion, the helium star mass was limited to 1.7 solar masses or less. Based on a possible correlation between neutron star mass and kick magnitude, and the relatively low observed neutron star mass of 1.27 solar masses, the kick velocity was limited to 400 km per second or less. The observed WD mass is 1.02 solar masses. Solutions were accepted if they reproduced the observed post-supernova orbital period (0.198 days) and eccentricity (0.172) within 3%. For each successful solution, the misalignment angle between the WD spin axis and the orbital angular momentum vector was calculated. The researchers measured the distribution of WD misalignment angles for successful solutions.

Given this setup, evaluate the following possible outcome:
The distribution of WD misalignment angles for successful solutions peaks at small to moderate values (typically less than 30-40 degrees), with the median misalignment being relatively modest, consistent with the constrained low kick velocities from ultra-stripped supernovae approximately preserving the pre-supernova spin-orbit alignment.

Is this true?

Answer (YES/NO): YES